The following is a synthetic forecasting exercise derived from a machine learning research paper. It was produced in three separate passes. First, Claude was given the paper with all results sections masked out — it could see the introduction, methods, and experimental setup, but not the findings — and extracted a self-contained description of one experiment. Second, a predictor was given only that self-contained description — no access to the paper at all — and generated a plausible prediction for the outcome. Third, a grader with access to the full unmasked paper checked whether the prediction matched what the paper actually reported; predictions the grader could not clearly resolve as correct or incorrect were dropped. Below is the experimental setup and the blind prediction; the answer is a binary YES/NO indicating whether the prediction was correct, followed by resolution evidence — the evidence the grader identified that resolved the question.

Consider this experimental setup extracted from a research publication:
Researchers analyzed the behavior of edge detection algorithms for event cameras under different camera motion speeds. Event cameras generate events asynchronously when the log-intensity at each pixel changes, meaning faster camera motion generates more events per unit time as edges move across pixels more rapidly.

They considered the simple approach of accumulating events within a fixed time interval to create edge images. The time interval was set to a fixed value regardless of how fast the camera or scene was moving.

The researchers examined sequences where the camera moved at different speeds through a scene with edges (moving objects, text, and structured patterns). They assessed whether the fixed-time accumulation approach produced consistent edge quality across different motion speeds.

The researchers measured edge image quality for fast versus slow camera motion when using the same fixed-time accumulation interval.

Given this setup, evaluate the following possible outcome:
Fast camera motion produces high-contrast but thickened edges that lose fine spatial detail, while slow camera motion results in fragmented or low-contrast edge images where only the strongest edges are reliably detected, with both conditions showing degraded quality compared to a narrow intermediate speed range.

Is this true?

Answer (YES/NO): NO